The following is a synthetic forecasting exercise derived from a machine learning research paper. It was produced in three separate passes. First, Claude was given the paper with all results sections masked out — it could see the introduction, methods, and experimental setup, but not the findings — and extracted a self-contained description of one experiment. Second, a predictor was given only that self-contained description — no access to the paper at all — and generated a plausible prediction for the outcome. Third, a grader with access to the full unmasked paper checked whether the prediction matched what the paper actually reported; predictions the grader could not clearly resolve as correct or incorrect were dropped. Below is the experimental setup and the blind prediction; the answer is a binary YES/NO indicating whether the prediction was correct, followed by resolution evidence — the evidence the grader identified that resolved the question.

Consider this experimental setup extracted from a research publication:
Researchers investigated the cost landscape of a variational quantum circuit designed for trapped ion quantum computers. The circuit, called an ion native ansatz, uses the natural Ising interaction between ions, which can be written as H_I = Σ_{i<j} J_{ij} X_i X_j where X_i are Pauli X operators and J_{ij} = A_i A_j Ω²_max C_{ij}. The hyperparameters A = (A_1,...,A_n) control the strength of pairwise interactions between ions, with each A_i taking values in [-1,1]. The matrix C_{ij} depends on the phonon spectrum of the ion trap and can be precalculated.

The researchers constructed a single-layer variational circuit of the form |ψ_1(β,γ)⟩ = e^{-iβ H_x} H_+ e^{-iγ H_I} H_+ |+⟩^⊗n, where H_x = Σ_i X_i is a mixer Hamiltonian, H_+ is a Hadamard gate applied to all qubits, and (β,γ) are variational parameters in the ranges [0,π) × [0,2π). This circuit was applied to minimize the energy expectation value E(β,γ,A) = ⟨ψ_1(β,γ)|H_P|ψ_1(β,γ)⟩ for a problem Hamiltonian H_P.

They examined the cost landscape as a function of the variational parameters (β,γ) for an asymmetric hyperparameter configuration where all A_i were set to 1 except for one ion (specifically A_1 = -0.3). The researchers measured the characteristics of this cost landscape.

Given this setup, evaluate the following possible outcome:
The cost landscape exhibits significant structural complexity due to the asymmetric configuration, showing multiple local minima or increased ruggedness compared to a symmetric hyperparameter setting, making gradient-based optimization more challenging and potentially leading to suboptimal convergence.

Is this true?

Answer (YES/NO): YES